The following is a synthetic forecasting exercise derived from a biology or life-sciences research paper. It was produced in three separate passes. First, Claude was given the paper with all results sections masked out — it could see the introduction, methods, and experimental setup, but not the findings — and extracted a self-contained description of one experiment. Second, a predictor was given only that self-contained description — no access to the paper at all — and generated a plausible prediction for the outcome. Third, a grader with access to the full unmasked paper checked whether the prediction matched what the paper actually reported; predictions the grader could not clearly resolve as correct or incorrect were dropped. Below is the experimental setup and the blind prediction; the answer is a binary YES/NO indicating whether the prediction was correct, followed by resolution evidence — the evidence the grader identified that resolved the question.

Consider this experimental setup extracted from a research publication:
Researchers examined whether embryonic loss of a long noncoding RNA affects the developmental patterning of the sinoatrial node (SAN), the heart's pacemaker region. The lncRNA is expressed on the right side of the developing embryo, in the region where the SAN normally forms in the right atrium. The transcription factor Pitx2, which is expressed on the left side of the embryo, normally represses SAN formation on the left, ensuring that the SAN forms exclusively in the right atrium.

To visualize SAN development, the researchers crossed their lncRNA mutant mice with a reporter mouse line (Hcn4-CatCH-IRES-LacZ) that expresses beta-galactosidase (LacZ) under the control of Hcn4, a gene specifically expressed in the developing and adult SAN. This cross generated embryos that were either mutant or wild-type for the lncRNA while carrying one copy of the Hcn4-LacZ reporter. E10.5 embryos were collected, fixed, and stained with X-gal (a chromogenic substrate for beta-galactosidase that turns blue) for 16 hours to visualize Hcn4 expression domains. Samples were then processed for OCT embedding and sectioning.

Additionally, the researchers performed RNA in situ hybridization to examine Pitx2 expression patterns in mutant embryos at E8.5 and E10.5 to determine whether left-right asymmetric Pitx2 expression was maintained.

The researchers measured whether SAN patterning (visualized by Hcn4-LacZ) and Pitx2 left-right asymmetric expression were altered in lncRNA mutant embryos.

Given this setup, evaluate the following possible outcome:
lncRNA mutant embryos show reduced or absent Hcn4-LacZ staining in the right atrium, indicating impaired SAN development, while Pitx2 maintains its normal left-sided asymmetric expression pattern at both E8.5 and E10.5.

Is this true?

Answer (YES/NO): NO